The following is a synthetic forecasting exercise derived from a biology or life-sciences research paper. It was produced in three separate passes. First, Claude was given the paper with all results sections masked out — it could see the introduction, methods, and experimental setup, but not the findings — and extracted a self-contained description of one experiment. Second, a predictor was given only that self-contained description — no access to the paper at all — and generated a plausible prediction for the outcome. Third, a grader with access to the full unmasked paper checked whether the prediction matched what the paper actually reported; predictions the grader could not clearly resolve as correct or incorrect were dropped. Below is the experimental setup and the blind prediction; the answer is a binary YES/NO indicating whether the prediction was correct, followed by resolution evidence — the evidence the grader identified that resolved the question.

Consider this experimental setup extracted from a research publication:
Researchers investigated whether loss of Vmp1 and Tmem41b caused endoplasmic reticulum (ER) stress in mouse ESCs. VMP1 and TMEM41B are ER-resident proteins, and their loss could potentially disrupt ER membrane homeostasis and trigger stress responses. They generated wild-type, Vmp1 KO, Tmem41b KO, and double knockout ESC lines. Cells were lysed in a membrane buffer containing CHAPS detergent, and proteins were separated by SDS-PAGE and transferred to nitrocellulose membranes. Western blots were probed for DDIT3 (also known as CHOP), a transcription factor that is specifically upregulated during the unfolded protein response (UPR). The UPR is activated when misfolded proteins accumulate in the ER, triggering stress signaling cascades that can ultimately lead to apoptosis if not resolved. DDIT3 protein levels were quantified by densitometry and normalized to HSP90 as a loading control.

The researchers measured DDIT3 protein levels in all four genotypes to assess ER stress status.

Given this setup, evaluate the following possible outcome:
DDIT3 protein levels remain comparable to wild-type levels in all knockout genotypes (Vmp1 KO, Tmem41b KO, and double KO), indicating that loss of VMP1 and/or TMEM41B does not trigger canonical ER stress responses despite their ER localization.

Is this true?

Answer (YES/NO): NO